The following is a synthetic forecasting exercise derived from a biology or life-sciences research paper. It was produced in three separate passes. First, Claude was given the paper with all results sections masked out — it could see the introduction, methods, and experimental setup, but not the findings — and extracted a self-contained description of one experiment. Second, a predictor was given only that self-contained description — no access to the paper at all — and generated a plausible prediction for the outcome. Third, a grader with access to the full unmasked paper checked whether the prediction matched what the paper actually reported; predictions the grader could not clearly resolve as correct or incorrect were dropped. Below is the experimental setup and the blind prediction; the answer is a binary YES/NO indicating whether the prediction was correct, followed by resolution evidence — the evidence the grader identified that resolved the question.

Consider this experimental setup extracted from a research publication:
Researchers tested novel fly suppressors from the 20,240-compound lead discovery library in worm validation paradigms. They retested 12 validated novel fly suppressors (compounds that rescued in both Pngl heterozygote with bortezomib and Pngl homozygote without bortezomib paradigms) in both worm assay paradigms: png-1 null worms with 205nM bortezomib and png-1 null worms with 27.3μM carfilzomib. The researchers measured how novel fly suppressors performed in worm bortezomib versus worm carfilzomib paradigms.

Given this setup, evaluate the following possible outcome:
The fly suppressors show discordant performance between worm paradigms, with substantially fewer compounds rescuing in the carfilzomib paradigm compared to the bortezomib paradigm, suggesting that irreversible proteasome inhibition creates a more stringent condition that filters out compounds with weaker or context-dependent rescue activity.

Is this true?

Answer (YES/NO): NO